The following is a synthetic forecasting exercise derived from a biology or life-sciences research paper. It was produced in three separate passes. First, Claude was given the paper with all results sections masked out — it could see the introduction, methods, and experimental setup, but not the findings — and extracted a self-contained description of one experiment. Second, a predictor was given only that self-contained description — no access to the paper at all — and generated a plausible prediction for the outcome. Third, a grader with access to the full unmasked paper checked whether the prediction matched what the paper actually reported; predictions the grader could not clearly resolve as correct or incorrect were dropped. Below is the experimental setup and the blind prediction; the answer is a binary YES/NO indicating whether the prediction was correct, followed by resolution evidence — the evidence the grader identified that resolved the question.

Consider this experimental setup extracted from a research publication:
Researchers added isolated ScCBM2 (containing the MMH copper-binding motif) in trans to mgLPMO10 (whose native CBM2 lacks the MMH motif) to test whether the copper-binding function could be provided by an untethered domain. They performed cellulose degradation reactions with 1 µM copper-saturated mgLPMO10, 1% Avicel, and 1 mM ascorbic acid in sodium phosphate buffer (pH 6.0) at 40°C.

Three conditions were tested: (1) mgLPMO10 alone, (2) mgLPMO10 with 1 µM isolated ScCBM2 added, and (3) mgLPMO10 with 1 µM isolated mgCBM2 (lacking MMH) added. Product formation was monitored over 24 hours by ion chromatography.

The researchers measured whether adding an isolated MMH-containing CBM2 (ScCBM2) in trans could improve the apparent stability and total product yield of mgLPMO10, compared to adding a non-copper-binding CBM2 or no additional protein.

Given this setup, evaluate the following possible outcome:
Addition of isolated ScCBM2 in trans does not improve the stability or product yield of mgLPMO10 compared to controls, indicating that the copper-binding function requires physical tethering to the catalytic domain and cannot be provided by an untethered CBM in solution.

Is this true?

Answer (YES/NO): NO